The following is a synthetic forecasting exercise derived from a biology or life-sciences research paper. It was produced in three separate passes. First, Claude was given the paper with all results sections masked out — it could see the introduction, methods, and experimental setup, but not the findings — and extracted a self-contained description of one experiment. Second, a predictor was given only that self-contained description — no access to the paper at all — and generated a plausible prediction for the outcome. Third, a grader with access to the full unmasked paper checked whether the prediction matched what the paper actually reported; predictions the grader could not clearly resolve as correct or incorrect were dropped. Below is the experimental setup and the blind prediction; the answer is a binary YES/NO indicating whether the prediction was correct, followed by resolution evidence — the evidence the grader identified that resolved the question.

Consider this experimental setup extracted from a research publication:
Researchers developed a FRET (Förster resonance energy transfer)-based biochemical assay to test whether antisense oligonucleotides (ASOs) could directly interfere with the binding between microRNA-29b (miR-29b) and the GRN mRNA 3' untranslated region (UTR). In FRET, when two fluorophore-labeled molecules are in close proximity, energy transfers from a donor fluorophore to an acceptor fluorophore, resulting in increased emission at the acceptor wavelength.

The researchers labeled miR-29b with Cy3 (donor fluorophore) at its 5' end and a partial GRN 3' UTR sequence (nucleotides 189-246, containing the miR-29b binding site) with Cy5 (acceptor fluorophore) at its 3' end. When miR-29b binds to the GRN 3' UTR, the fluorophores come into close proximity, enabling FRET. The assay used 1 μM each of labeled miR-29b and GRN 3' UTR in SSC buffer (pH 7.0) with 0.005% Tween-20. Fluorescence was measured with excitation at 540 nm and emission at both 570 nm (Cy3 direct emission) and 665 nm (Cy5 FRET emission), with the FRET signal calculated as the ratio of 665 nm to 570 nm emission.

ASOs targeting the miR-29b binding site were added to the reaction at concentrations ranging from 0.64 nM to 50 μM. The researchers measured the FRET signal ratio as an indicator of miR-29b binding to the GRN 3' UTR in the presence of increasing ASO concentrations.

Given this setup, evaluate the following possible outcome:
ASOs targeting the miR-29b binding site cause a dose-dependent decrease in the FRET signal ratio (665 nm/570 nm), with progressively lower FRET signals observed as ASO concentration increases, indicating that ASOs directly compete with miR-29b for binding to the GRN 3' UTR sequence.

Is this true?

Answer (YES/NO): YES